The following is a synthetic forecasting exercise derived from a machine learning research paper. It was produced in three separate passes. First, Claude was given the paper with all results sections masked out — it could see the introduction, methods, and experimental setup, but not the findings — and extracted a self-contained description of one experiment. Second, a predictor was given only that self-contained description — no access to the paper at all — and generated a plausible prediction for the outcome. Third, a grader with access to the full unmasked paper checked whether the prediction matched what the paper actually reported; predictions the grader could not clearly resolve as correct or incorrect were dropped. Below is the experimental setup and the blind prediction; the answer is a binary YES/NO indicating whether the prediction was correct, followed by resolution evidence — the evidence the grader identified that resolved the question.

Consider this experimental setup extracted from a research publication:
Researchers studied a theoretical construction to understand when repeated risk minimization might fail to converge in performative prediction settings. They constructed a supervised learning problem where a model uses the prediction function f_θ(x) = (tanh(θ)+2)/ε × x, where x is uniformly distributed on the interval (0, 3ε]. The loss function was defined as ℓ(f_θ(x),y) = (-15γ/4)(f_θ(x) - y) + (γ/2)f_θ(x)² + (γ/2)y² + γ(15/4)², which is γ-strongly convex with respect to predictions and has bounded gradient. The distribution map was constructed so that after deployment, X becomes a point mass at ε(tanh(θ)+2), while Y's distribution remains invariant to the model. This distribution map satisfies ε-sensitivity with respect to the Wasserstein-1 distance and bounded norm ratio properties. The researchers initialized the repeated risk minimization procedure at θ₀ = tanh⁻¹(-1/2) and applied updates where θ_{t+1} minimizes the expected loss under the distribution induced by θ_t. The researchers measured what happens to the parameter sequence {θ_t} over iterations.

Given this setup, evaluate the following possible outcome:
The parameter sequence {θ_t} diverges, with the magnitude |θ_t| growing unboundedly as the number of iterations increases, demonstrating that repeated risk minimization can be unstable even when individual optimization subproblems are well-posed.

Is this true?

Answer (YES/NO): NO